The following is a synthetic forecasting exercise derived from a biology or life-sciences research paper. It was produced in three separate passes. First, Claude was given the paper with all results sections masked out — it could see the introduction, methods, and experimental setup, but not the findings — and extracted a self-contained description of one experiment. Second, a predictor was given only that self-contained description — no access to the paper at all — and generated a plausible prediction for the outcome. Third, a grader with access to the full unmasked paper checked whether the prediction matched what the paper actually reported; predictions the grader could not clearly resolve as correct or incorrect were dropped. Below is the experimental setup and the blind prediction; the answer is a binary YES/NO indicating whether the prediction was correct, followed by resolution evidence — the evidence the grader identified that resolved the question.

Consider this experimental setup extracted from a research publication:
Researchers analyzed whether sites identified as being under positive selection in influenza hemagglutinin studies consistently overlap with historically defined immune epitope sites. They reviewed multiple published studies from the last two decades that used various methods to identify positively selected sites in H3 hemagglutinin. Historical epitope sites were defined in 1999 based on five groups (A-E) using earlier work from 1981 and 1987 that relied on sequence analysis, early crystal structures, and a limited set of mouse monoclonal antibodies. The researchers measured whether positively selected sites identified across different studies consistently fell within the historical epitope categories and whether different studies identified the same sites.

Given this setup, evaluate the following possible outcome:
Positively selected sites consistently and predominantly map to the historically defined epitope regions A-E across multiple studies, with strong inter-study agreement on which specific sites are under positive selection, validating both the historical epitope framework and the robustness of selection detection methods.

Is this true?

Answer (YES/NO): NO